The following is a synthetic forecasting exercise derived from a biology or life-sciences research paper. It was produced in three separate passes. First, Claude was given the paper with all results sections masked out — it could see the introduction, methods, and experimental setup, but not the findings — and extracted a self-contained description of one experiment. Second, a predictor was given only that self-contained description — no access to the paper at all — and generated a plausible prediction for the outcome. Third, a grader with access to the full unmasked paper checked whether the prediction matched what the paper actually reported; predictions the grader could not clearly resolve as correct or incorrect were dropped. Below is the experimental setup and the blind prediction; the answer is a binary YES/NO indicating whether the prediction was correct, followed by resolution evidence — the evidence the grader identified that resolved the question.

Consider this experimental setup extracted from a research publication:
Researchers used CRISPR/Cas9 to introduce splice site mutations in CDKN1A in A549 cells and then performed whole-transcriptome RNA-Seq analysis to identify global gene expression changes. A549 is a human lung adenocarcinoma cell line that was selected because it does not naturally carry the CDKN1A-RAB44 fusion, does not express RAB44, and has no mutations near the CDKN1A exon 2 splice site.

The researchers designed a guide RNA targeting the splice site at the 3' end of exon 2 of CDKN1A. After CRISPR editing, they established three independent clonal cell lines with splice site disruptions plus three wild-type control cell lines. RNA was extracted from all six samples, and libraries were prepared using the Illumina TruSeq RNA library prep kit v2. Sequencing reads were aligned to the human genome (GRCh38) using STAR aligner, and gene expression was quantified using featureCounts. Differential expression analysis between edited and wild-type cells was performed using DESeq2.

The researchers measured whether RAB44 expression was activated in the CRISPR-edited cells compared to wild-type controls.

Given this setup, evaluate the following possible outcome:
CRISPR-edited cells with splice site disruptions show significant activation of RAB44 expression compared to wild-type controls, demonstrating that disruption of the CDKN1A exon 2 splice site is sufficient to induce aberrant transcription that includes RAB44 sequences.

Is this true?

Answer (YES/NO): YES